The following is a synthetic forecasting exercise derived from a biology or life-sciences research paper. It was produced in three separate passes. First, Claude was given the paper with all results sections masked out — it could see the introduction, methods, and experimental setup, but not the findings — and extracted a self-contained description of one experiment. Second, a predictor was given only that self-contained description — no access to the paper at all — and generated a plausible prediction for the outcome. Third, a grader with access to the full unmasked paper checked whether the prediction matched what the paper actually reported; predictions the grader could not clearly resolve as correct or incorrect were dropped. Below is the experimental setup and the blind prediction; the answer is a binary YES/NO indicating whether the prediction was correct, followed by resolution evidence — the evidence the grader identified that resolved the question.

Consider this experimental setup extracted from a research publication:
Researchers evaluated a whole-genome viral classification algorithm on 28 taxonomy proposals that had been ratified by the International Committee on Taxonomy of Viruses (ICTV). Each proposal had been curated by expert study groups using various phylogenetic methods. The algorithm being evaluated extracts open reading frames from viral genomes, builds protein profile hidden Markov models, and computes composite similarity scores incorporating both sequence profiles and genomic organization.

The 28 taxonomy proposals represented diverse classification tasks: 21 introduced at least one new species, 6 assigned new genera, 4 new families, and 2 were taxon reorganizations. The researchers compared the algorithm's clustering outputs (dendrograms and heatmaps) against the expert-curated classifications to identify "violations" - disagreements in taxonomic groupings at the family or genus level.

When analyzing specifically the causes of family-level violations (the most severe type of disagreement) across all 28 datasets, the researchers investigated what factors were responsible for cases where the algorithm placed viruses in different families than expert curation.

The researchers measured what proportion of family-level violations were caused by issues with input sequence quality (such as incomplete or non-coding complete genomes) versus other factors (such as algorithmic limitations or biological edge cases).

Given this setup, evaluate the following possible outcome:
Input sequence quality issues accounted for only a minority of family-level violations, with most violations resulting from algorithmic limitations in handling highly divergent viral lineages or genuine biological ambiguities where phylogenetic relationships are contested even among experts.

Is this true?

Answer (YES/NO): NO